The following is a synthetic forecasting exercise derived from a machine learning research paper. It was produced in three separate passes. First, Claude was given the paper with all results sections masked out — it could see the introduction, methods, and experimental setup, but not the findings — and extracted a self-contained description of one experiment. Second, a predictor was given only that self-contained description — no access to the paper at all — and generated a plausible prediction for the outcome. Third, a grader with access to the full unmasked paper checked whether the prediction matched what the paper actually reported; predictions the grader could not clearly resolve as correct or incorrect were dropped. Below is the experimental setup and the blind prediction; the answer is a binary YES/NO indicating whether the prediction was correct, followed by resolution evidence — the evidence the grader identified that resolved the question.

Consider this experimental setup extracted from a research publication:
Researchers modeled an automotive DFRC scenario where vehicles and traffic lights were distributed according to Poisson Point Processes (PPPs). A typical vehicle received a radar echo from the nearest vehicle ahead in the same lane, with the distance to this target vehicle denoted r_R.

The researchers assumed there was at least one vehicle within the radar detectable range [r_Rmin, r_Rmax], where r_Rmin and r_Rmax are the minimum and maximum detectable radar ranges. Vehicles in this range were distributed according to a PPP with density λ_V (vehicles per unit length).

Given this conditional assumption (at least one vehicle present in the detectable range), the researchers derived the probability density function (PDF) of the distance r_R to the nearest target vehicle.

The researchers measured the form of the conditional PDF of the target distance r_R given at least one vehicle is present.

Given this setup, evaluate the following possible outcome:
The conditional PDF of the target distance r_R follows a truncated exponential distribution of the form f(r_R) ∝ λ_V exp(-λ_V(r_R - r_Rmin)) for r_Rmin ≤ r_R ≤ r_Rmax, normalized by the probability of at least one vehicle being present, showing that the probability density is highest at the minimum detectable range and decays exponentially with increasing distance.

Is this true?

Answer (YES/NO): YES